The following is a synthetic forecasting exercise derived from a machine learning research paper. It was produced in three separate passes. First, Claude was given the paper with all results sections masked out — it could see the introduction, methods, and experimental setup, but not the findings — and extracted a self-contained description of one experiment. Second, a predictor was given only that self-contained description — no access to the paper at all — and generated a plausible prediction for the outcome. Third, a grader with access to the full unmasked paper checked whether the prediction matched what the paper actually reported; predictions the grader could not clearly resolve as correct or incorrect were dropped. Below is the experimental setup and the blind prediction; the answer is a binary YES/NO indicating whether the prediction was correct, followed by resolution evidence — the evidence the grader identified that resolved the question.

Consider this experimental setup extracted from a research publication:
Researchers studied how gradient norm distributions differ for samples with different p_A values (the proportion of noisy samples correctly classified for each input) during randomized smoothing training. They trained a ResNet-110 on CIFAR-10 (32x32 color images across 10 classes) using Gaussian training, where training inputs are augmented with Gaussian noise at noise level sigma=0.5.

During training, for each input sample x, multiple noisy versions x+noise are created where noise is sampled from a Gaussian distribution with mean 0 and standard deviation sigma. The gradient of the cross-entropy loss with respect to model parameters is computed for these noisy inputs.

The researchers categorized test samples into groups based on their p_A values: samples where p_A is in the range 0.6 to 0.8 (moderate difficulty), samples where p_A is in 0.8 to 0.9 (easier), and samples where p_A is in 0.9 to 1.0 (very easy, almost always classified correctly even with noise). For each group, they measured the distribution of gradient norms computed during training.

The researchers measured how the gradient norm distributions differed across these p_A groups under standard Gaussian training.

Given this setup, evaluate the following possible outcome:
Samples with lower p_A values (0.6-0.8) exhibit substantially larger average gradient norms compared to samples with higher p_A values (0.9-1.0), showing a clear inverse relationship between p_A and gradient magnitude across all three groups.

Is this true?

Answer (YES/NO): YES